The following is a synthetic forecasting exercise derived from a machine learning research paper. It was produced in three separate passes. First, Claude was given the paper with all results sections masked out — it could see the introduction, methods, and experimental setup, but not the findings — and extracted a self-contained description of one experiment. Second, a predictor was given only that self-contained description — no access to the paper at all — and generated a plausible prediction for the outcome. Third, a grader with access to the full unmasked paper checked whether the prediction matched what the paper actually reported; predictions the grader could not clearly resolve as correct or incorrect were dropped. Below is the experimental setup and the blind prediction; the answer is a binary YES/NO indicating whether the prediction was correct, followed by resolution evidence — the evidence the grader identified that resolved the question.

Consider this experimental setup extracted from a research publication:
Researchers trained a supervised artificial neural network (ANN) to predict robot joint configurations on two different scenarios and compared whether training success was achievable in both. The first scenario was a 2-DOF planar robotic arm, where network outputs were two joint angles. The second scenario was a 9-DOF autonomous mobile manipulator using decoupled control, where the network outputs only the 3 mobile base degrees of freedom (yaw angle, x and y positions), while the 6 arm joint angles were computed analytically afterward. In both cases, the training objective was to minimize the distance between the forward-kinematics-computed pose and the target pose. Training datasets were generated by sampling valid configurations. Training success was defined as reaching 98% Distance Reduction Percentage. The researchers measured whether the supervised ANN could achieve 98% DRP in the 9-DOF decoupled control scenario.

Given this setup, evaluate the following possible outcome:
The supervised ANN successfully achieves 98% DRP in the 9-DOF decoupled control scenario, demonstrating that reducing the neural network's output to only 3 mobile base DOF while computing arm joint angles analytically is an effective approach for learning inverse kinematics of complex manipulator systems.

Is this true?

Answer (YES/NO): NO